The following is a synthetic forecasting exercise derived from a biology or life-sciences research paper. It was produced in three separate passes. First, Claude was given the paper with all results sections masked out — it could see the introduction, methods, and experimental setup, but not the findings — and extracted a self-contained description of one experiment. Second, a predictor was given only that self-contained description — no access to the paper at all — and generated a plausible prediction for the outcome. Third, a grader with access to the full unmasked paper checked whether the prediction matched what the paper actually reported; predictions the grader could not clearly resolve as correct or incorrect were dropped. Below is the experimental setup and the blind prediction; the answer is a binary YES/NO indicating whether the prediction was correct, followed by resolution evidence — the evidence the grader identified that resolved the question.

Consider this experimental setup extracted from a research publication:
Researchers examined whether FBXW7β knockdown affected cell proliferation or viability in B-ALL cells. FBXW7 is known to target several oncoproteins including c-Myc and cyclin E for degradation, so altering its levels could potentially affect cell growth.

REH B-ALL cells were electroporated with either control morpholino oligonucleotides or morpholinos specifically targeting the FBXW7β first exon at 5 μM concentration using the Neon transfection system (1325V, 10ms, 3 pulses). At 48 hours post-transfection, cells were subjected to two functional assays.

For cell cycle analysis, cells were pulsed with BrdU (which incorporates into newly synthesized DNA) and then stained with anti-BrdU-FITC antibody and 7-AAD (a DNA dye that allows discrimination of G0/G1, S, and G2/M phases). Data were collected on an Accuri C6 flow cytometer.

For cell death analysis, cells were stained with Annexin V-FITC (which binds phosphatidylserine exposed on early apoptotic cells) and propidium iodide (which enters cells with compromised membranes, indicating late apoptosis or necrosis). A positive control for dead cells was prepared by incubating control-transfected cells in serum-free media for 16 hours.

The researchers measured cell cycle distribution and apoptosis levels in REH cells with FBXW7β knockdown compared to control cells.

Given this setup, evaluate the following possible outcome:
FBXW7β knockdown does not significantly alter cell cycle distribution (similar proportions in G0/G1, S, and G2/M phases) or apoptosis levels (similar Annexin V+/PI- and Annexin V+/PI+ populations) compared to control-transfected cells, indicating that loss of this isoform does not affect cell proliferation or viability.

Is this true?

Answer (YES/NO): YES